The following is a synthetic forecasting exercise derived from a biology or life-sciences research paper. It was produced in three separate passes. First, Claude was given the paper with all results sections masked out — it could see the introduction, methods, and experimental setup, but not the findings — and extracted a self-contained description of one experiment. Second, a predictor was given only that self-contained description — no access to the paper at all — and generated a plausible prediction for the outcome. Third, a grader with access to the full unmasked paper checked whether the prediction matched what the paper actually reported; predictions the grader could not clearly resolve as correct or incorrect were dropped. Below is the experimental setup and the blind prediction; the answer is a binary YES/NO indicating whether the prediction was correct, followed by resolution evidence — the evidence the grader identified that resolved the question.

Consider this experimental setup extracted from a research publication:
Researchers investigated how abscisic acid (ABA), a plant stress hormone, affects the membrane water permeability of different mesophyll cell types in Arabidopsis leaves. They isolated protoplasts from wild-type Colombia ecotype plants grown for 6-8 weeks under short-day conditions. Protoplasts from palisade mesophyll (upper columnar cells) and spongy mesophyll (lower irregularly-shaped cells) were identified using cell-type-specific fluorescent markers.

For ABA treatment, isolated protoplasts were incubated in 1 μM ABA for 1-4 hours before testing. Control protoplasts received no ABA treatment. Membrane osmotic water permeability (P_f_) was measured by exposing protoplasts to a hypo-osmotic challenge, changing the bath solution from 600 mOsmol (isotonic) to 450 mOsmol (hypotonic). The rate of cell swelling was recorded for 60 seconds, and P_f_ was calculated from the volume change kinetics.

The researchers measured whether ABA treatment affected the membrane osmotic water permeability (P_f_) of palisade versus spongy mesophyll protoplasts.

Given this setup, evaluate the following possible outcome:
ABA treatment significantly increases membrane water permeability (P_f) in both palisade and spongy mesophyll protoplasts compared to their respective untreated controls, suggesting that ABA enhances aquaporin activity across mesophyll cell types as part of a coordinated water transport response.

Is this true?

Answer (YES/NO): NO